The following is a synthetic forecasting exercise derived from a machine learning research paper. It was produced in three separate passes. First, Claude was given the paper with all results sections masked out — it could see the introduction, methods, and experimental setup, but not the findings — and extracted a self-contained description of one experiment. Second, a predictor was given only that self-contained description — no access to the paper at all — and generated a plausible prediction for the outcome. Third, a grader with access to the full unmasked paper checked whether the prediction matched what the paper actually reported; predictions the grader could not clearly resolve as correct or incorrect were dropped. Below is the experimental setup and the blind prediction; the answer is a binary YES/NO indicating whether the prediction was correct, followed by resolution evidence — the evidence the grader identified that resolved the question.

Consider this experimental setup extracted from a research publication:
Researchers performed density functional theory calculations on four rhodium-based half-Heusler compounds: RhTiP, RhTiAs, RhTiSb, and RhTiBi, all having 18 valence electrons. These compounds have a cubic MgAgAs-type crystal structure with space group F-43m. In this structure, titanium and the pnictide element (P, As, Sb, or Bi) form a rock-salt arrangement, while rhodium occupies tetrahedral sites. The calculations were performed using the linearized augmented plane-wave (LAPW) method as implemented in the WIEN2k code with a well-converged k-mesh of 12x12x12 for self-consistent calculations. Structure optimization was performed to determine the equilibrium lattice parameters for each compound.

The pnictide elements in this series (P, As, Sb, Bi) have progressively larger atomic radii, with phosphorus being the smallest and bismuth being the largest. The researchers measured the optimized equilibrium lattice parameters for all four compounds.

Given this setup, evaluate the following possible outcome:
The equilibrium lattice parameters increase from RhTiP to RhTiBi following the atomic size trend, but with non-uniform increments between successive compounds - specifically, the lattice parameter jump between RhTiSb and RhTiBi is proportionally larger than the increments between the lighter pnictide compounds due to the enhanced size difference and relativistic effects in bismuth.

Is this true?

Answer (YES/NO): NO